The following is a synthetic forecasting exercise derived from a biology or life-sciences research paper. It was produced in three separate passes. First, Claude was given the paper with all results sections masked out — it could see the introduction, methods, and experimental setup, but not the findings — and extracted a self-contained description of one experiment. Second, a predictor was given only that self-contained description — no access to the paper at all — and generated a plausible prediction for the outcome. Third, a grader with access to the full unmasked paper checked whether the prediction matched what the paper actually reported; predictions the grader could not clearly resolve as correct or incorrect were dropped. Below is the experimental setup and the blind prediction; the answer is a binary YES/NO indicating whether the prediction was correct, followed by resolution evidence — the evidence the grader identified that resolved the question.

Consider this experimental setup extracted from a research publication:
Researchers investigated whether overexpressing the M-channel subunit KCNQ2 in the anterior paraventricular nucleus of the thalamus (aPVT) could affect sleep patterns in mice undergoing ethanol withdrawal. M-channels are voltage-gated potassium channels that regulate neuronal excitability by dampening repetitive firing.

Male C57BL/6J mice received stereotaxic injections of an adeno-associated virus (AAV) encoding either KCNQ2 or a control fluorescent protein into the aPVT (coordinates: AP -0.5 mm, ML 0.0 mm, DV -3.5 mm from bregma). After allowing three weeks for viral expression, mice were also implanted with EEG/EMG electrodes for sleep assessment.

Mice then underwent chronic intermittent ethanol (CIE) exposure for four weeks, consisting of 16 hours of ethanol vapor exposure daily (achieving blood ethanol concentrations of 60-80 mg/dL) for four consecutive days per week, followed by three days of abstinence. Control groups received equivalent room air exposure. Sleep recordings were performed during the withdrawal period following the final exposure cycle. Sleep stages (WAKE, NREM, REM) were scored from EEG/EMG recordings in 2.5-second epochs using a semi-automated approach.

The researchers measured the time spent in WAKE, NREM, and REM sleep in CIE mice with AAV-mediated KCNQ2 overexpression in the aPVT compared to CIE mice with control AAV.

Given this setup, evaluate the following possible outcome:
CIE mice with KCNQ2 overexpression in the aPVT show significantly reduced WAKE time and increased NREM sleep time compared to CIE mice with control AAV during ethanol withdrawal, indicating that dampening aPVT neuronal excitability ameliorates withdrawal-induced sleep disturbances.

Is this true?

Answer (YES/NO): YES